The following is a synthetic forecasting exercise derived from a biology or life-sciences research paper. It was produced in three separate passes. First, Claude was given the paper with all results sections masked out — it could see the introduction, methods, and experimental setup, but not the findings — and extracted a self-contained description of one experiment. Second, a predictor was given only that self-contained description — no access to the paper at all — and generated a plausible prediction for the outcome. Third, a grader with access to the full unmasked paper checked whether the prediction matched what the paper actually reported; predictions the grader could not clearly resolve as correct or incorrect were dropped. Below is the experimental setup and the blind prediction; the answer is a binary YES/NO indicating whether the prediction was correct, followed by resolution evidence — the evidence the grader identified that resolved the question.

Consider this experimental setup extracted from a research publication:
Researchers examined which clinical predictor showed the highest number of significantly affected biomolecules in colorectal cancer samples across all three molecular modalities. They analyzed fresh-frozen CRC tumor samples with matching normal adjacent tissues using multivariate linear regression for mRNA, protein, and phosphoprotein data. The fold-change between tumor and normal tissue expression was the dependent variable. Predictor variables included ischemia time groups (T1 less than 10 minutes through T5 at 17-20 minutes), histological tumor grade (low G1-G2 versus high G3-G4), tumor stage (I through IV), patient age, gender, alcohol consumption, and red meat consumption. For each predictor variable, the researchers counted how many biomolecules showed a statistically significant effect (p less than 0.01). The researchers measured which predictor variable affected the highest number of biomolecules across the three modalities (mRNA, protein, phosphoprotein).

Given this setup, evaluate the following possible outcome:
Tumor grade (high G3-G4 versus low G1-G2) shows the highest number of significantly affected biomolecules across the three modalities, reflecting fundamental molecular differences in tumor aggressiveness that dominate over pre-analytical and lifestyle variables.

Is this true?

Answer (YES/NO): YES